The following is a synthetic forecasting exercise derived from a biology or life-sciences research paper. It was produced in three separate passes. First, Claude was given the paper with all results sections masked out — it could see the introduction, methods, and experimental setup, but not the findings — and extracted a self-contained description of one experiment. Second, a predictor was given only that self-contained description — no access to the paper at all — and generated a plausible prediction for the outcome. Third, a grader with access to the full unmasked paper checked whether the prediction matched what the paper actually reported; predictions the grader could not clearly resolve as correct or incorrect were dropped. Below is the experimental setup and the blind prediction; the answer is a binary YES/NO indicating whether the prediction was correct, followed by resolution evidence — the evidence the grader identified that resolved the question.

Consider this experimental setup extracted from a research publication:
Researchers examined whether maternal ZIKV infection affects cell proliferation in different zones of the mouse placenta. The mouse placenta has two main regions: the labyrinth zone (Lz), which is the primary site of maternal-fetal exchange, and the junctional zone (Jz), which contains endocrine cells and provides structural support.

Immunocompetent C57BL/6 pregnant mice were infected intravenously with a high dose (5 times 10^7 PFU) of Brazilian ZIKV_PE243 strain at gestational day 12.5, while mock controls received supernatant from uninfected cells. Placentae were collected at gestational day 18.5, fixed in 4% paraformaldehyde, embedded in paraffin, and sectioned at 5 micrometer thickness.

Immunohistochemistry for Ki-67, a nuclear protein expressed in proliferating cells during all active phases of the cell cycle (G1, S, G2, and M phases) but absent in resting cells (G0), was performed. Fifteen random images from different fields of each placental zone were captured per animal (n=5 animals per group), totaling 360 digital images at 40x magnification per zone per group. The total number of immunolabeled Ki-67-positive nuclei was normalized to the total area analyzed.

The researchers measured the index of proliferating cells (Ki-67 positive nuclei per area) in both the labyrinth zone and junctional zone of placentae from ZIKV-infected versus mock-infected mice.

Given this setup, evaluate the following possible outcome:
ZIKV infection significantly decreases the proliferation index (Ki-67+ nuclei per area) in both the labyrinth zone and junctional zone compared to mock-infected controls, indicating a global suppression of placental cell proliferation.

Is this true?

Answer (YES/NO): NO